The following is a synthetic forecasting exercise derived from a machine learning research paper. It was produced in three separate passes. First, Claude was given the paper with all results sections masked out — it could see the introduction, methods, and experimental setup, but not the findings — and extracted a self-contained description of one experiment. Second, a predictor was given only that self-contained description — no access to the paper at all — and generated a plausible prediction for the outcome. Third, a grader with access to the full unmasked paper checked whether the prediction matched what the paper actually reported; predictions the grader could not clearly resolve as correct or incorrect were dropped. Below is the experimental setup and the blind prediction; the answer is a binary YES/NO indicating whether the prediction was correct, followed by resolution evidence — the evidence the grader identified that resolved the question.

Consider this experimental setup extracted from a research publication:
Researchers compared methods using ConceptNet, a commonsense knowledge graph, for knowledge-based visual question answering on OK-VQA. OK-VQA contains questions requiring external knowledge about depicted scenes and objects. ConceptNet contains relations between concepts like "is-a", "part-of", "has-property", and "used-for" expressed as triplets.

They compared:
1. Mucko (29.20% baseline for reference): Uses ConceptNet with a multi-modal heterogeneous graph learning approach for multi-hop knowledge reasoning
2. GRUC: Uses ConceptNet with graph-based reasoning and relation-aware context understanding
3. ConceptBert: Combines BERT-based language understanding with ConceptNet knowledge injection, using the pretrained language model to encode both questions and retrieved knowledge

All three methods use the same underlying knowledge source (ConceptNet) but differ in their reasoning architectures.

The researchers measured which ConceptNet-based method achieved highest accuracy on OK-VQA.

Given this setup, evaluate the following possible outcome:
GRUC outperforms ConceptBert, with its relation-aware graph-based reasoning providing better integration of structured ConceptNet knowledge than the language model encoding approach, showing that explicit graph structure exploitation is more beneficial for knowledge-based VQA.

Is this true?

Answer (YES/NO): NO